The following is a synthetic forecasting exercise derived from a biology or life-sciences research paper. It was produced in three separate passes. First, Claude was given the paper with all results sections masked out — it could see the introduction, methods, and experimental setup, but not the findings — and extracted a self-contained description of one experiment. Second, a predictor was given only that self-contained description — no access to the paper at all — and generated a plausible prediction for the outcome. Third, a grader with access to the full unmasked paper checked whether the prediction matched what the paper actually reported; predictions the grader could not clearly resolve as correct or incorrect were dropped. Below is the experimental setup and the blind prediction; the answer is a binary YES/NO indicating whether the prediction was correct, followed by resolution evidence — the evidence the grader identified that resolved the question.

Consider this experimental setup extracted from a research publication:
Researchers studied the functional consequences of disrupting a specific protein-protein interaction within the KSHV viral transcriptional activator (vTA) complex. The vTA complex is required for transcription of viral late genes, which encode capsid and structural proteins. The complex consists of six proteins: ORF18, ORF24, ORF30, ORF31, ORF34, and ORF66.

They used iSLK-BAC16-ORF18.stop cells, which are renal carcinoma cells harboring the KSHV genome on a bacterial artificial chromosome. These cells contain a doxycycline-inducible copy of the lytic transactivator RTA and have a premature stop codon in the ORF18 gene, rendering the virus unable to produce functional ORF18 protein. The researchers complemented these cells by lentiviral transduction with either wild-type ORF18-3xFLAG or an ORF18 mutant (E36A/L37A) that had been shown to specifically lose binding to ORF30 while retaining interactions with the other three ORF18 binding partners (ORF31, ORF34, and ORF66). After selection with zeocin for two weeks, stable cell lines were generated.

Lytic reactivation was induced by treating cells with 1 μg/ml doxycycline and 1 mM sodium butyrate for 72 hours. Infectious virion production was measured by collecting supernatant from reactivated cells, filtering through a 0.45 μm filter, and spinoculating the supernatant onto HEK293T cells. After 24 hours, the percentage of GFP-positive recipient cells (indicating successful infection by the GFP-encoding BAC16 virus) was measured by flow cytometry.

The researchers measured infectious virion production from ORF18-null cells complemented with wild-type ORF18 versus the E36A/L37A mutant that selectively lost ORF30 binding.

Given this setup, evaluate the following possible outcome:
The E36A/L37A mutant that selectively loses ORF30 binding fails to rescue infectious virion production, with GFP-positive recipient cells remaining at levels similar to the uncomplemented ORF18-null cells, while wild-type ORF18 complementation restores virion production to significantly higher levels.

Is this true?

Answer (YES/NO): YES